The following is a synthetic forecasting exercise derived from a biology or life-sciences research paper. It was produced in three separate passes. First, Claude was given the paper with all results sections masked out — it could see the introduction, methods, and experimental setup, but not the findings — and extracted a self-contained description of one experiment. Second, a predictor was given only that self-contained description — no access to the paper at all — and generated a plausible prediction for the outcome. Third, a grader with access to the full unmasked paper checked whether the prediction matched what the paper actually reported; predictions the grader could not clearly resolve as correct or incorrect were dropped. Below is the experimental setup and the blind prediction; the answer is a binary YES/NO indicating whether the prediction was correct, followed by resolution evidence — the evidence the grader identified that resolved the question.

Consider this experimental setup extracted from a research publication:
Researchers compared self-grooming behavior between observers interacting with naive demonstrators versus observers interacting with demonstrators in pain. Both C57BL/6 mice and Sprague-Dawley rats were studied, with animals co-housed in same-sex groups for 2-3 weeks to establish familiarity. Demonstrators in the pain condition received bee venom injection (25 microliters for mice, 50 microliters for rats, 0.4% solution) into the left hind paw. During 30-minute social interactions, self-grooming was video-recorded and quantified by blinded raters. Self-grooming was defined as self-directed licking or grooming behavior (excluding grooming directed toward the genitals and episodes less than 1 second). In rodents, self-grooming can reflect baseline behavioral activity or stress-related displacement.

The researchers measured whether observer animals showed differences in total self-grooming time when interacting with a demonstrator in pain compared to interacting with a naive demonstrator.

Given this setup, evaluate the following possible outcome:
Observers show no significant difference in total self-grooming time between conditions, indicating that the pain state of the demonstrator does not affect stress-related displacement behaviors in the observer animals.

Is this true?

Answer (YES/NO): NO